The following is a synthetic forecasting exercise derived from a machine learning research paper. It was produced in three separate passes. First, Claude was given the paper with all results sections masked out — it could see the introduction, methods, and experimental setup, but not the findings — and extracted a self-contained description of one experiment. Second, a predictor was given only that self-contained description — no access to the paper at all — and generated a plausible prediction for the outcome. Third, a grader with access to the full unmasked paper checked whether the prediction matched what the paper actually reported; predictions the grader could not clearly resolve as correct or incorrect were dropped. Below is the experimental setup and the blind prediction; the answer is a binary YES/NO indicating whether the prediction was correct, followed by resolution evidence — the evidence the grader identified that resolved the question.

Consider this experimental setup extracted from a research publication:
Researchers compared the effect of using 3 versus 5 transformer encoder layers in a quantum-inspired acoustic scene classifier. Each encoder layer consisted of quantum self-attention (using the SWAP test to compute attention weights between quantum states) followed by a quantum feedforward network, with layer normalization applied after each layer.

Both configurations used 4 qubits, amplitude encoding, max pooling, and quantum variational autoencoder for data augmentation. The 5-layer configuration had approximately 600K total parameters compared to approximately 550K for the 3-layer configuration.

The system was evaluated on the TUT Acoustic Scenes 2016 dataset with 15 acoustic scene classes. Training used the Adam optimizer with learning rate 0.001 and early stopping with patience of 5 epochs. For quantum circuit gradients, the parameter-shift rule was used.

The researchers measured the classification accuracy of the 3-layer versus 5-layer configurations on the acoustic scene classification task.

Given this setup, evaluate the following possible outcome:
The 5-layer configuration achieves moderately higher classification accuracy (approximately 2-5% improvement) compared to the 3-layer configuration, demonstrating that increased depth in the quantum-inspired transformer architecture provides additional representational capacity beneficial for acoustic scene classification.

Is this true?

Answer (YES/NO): NO